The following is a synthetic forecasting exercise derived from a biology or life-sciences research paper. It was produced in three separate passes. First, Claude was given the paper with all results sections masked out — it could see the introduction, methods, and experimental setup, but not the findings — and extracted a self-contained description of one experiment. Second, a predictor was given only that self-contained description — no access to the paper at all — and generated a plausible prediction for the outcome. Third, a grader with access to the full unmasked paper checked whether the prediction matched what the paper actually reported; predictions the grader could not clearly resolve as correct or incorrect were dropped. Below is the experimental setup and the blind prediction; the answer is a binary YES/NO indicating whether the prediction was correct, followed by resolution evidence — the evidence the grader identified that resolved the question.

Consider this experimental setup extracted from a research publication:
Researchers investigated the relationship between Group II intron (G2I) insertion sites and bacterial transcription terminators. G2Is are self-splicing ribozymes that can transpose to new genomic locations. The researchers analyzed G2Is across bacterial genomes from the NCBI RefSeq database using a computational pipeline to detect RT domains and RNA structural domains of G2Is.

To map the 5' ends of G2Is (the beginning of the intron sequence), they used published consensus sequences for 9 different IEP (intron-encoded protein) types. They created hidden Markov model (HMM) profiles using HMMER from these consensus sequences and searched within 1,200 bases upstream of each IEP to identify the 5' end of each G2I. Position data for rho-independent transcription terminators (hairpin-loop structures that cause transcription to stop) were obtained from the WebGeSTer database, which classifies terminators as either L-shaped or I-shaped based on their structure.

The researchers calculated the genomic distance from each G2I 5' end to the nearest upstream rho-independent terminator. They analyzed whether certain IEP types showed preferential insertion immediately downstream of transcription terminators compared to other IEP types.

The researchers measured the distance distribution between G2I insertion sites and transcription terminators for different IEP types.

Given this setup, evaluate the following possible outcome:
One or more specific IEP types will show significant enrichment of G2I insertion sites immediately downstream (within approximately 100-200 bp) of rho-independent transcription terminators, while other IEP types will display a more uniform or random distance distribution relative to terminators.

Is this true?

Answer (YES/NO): YES